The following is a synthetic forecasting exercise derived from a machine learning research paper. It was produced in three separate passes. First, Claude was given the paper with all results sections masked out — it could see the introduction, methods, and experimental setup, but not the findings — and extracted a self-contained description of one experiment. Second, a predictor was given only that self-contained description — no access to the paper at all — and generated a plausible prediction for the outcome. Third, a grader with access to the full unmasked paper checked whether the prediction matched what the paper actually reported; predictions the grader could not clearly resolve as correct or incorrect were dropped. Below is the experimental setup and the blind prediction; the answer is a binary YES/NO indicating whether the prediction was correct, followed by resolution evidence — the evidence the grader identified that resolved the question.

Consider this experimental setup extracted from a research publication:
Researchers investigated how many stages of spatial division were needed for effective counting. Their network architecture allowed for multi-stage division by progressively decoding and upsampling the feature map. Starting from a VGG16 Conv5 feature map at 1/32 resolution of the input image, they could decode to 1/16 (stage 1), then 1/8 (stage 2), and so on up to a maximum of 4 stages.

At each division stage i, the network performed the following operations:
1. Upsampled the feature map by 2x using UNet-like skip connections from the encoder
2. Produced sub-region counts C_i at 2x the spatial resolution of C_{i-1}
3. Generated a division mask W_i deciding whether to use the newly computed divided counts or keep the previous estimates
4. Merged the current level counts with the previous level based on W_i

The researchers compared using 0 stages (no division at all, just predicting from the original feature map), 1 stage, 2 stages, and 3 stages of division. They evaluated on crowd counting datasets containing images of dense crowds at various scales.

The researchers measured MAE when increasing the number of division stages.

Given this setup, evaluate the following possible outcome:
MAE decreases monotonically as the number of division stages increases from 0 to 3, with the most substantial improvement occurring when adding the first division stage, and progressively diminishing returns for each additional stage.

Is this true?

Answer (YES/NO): NO